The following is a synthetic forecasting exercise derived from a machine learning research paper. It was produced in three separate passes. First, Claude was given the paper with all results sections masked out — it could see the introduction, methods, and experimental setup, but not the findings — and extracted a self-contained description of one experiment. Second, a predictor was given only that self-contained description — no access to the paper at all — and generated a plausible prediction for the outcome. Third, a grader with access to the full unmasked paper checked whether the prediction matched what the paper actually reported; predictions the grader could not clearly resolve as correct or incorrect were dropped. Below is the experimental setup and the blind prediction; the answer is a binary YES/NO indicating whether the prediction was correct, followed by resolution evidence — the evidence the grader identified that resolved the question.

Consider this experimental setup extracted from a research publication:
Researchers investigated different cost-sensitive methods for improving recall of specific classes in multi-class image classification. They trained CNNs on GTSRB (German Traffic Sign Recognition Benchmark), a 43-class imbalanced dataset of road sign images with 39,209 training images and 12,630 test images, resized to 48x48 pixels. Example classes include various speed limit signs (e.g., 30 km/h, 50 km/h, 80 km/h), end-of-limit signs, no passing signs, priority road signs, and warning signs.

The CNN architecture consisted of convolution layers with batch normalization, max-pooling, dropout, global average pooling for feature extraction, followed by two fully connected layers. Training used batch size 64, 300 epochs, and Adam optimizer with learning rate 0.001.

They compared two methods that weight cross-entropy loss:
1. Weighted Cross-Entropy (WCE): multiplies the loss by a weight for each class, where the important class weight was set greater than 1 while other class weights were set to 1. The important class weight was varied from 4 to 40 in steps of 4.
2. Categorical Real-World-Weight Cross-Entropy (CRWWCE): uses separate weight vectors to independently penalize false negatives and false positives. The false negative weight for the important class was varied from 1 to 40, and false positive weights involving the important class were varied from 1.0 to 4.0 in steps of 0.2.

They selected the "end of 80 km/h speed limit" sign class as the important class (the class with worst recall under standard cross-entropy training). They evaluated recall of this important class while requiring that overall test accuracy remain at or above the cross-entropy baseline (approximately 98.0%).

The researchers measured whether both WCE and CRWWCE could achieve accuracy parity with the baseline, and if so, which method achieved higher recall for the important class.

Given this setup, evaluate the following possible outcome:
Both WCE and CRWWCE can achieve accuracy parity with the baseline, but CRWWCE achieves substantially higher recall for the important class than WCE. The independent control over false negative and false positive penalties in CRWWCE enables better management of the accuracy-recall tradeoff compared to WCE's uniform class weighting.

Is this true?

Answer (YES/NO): NO